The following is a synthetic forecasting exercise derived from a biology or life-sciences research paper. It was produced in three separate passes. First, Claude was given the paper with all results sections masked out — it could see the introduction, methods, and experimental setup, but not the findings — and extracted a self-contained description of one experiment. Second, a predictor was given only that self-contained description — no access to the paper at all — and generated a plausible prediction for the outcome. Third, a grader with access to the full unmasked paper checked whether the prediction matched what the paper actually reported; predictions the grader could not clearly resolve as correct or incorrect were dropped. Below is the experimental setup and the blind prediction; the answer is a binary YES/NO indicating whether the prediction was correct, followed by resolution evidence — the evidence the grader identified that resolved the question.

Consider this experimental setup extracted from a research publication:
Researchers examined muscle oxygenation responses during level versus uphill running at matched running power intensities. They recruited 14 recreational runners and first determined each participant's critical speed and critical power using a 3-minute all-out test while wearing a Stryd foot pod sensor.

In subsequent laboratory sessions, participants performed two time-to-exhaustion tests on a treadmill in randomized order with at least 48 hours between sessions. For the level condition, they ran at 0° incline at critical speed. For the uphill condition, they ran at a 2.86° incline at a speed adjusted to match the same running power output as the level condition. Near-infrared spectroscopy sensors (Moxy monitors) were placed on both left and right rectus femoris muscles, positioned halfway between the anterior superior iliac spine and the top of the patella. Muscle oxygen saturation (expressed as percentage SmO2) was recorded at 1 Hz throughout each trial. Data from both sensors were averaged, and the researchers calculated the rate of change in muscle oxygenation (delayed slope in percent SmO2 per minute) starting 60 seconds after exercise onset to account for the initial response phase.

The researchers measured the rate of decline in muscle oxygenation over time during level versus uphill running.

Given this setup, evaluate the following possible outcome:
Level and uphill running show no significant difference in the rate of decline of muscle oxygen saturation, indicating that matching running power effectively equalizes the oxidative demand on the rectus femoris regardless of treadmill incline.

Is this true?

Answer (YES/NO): NO